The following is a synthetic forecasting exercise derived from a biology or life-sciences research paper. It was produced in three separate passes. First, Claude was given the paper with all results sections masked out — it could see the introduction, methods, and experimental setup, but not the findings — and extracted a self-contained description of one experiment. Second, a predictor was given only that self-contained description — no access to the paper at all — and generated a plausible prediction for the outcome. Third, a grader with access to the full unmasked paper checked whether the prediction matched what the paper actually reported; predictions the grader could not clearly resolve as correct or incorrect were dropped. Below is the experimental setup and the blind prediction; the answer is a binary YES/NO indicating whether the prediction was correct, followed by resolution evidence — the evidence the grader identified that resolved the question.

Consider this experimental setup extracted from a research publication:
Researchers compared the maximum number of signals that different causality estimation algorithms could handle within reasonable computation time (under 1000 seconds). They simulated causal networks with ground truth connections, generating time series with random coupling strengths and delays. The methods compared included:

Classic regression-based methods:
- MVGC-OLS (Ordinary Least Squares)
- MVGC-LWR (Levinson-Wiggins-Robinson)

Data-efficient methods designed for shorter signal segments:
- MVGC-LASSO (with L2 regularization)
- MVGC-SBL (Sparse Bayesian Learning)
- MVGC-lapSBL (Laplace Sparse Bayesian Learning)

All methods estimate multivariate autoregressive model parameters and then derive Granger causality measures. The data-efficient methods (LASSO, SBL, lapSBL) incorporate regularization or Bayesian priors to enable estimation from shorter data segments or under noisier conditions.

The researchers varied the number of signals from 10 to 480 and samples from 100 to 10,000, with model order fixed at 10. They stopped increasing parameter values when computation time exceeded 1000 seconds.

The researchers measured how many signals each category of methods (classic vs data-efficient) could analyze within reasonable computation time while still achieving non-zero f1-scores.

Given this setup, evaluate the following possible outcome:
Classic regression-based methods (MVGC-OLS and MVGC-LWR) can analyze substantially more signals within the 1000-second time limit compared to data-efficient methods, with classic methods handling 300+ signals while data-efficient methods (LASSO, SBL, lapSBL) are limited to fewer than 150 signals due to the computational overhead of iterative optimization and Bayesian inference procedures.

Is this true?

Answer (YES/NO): YES